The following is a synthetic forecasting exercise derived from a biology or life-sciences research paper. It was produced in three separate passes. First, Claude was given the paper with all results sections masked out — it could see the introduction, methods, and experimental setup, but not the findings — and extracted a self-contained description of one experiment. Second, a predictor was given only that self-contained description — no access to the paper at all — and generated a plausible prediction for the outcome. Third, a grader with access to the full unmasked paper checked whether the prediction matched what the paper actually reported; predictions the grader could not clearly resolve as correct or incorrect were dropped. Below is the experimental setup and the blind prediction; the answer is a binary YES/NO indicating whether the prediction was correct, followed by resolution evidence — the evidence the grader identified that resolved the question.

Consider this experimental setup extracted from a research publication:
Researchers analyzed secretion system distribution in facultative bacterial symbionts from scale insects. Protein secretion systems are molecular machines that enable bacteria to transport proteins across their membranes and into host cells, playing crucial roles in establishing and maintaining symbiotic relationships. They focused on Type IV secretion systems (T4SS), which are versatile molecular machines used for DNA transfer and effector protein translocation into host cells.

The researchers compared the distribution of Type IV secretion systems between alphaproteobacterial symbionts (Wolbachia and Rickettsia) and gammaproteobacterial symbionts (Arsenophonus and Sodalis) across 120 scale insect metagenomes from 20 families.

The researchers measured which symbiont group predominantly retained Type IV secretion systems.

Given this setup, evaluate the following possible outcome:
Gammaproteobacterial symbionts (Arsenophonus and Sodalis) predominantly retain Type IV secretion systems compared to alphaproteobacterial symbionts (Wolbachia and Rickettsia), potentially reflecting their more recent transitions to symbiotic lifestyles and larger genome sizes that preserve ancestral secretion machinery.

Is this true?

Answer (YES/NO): NO